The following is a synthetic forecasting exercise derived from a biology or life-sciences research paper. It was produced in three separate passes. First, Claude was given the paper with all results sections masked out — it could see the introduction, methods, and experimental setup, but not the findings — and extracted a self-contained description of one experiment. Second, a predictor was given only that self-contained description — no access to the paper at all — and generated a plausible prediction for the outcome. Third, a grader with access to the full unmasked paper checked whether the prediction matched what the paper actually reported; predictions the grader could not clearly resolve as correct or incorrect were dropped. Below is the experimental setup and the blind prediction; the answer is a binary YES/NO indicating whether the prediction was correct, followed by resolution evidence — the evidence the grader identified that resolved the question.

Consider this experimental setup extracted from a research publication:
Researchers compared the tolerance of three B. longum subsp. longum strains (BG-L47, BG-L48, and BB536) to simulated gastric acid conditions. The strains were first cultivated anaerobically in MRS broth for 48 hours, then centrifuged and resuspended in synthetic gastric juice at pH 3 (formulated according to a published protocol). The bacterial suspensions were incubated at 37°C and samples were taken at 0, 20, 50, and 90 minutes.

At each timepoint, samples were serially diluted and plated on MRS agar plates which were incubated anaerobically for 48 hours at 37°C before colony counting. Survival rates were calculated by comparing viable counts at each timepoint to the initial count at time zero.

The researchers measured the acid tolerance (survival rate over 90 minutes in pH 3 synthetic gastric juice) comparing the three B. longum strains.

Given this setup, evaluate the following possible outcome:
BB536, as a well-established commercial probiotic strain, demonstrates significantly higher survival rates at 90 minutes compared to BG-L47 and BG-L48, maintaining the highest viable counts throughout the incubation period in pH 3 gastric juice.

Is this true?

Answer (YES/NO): NO